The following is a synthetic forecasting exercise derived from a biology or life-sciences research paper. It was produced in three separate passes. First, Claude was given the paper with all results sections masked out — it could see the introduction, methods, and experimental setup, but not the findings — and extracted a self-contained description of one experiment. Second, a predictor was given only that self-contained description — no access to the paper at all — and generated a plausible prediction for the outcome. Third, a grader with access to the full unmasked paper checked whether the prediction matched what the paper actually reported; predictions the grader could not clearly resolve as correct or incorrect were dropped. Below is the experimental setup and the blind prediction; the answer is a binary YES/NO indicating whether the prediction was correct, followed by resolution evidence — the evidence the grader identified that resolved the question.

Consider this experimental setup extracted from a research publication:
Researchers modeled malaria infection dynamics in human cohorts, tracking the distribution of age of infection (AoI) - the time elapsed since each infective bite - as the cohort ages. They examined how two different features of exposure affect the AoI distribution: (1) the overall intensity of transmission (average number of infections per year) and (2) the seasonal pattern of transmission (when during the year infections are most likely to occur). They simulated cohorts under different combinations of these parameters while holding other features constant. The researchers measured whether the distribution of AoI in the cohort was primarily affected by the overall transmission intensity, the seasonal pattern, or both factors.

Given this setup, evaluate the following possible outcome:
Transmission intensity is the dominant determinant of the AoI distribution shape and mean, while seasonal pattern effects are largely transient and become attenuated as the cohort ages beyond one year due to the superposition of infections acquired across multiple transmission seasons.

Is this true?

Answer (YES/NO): NO